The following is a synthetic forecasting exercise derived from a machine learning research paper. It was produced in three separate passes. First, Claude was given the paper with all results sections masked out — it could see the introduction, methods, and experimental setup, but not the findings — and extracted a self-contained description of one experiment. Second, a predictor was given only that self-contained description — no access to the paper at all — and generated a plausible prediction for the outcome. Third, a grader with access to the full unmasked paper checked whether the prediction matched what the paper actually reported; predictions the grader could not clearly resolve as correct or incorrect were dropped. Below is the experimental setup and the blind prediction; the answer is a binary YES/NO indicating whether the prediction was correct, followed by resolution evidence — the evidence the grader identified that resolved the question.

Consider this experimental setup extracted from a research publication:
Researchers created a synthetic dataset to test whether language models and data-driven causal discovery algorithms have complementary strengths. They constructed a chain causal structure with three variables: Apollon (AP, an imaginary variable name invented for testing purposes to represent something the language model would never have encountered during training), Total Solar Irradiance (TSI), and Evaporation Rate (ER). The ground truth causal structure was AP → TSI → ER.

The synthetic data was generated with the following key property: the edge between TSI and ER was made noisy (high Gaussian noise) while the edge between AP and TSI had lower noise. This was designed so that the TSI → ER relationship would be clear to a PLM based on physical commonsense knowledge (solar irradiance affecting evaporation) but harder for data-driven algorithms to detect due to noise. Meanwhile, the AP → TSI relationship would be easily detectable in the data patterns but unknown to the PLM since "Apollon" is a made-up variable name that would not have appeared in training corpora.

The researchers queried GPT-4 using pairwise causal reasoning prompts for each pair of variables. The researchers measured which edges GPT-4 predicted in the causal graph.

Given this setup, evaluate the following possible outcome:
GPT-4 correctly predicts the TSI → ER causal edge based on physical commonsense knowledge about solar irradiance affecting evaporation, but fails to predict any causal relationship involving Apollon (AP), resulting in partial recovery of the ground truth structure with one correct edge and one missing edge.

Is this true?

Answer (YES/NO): YES